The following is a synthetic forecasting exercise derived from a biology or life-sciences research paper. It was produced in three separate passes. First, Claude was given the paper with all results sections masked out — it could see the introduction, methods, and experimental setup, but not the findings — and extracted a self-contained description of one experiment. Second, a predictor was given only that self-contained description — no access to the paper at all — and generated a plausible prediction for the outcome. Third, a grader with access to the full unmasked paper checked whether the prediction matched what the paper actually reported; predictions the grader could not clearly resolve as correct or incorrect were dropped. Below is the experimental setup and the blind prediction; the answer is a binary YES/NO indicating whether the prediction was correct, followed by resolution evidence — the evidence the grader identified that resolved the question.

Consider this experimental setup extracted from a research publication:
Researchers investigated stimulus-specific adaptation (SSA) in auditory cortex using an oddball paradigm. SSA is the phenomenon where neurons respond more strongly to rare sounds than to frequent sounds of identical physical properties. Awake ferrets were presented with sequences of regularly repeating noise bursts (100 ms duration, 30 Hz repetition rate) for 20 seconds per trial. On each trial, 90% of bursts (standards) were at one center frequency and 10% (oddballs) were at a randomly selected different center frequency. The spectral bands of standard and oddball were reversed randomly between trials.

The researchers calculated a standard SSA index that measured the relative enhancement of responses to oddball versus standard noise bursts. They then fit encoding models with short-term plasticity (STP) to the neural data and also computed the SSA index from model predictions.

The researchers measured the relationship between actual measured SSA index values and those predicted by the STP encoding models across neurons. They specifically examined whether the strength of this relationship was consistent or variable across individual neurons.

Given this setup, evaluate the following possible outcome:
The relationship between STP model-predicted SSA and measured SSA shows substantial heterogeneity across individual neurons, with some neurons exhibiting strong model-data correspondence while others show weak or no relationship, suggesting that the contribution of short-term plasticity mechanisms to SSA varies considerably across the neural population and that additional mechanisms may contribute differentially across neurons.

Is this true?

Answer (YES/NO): YES